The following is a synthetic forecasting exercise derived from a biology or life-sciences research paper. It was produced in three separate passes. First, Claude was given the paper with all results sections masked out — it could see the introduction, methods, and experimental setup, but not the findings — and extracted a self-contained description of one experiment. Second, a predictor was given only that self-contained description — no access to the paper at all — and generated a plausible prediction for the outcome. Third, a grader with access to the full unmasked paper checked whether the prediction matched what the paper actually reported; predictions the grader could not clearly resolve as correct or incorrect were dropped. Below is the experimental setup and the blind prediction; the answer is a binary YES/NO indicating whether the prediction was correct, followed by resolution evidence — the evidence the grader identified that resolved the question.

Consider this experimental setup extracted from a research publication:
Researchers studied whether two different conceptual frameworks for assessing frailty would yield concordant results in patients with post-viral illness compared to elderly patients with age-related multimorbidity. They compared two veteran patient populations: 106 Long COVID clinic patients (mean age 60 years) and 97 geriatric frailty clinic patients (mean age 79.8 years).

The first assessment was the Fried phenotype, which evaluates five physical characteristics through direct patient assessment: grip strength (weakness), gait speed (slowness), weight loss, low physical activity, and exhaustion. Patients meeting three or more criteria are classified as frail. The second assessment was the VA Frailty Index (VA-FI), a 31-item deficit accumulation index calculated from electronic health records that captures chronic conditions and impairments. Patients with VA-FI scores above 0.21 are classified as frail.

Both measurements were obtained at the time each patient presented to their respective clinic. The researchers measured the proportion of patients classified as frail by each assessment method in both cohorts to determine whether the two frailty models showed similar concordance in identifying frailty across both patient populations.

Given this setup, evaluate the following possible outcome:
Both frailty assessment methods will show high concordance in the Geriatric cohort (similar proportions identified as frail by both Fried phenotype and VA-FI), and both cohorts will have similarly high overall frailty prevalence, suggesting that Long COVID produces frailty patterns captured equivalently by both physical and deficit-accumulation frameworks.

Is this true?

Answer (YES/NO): NO